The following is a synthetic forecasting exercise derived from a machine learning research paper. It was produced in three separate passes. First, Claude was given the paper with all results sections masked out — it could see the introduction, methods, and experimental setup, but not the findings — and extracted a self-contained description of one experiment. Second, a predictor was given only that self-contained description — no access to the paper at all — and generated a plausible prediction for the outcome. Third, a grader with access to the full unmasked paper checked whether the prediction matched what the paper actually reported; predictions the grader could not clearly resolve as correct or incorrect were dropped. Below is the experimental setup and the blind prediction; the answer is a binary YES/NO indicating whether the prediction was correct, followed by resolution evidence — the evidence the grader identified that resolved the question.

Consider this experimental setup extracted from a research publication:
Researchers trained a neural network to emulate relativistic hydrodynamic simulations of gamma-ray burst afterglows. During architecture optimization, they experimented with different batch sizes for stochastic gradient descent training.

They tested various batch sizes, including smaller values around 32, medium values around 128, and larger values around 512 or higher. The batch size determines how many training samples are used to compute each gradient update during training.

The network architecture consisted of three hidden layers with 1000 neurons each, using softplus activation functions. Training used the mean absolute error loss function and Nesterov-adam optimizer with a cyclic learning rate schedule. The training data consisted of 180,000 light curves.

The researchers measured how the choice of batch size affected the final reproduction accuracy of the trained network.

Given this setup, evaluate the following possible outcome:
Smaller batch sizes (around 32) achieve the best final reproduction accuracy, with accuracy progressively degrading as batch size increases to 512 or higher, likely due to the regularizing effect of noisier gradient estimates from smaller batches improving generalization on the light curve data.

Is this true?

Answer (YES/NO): NO